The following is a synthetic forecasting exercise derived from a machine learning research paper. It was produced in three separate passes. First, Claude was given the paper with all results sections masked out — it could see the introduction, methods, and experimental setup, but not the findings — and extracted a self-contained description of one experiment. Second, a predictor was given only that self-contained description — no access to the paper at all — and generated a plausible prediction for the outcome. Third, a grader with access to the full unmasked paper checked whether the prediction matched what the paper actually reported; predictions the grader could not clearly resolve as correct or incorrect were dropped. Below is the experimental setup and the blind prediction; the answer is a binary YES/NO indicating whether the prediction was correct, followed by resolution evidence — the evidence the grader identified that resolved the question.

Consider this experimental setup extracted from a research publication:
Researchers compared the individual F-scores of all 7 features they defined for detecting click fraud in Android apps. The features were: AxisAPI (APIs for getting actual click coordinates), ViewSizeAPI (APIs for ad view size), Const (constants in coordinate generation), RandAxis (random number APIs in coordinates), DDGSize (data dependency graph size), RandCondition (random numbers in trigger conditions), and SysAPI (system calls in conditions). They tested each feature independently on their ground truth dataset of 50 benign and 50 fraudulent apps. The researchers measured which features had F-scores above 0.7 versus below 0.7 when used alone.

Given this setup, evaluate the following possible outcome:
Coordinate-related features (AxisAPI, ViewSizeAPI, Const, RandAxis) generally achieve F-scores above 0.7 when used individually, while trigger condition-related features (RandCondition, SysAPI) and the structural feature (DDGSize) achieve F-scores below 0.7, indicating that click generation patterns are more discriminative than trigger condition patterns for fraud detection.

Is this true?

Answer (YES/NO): NO